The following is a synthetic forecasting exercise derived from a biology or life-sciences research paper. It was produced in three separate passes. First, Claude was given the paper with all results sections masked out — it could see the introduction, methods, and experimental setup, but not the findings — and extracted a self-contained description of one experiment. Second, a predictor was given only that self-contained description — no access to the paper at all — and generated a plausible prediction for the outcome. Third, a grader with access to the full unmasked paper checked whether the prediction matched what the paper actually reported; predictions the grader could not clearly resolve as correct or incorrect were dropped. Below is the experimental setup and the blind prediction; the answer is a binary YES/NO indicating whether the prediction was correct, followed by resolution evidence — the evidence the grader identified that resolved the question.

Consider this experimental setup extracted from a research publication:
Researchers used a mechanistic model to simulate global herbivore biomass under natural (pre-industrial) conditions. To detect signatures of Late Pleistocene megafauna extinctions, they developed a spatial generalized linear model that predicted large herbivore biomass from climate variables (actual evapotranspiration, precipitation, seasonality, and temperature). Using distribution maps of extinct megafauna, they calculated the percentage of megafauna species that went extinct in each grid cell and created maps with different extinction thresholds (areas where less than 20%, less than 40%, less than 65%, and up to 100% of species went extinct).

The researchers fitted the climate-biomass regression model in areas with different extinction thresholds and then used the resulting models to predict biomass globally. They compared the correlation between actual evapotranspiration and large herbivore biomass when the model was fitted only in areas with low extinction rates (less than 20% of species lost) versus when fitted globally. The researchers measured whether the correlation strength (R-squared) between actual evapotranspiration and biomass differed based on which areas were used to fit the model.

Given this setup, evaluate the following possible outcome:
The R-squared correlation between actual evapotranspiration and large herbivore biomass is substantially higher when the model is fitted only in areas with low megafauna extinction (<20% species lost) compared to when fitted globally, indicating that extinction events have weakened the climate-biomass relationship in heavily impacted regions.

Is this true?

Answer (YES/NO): YES